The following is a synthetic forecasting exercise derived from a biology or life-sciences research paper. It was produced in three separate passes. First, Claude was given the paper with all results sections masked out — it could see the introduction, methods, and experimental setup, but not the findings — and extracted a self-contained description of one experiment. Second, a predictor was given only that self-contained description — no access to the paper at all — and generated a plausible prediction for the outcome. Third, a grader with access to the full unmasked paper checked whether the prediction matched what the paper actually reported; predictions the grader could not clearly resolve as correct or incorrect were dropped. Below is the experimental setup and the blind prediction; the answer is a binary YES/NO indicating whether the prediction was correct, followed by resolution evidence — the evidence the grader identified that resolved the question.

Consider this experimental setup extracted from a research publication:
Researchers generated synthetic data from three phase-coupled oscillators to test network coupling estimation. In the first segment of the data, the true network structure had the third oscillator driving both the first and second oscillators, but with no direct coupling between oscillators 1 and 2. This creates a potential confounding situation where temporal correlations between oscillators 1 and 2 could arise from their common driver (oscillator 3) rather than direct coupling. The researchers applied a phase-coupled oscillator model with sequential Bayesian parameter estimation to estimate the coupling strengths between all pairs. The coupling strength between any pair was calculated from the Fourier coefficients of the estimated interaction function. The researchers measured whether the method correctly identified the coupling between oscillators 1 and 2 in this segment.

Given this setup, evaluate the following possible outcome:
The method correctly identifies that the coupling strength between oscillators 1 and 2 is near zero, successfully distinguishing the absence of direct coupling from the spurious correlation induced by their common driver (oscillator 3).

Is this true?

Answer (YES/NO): YES